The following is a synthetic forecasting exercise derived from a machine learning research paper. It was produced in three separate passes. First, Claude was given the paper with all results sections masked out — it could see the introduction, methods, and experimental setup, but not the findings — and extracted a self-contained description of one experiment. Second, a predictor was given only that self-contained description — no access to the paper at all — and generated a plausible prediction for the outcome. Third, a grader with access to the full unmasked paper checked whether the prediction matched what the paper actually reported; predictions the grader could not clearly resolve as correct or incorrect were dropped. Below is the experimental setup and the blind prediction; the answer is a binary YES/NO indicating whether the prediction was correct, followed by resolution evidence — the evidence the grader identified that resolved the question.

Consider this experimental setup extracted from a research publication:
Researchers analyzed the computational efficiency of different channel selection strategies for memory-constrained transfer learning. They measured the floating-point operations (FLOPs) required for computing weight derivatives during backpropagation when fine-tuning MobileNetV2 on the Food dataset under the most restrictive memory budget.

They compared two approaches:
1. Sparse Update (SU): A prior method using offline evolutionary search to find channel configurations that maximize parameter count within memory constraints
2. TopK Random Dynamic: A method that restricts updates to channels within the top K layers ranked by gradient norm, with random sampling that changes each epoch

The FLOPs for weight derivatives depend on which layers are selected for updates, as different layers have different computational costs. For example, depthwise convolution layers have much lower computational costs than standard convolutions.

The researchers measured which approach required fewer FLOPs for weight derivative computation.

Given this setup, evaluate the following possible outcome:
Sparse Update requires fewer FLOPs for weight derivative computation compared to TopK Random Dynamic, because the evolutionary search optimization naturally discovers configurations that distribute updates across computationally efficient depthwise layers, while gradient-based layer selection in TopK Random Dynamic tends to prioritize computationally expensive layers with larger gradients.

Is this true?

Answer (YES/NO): NO